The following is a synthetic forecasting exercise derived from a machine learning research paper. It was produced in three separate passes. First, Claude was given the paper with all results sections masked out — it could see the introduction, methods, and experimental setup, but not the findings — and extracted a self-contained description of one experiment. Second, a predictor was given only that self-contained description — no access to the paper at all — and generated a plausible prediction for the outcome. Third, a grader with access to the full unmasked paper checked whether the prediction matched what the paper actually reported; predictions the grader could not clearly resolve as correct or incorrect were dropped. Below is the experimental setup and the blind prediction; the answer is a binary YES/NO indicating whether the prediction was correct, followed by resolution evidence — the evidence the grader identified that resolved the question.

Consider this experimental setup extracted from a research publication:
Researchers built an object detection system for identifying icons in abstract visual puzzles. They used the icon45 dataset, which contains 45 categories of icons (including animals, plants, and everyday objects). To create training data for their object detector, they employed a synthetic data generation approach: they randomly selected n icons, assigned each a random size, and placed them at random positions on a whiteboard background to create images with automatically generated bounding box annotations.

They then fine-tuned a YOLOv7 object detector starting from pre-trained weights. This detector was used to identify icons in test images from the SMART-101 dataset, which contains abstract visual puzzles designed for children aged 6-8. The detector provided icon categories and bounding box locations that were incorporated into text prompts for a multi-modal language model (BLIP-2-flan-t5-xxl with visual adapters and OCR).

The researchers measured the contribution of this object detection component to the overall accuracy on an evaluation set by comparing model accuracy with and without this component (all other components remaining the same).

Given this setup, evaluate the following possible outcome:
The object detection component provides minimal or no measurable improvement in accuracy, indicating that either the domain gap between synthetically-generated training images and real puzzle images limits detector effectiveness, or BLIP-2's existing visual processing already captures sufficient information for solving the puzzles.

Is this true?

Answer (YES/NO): NO